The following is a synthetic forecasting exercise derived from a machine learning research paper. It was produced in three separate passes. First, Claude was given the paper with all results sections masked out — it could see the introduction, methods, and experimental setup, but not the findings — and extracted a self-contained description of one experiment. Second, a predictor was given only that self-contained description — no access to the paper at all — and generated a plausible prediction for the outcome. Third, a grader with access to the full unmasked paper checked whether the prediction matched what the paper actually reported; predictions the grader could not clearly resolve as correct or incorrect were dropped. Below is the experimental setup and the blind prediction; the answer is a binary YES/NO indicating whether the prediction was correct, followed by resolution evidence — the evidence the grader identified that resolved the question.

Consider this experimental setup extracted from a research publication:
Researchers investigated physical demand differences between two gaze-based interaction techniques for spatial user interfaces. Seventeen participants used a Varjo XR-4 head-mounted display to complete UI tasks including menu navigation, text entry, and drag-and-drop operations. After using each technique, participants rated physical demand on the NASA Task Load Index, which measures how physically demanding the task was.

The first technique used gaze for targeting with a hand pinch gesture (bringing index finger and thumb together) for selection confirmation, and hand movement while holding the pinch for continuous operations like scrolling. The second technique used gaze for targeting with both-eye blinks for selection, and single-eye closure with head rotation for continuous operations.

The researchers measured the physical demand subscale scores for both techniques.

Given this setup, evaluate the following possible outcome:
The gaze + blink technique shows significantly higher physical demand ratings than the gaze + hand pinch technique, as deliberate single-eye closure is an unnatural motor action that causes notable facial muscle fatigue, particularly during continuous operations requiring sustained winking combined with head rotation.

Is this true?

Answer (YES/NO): NO